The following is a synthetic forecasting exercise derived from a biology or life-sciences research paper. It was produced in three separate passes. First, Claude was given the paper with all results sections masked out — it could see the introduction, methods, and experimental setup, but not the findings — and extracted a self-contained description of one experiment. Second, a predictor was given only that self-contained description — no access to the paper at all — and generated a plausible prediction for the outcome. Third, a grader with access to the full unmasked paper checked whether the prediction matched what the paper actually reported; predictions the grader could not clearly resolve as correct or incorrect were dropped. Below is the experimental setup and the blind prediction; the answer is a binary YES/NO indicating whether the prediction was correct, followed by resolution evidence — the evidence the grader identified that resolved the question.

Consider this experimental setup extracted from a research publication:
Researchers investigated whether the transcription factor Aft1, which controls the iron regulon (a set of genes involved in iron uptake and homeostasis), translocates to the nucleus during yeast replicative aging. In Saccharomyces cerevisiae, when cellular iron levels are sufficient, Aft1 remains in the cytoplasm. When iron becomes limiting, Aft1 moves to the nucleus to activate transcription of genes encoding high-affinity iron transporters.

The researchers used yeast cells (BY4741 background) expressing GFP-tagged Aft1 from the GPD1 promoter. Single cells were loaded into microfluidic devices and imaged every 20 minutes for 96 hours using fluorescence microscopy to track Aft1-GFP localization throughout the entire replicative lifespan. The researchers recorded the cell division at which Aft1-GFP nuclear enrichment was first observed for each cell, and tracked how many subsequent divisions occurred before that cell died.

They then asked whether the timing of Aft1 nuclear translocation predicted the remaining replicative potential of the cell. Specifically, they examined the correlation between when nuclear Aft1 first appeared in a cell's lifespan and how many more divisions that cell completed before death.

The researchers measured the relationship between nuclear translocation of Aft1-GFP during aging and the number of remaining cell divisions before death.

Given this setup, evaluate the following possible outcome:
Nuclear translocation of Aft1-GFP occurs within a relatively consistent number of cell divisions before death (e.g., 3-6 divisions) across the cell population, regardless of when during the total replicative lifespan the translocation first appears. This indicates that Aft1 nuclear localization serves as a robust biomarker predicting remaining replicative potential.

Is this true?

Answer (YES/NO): YES